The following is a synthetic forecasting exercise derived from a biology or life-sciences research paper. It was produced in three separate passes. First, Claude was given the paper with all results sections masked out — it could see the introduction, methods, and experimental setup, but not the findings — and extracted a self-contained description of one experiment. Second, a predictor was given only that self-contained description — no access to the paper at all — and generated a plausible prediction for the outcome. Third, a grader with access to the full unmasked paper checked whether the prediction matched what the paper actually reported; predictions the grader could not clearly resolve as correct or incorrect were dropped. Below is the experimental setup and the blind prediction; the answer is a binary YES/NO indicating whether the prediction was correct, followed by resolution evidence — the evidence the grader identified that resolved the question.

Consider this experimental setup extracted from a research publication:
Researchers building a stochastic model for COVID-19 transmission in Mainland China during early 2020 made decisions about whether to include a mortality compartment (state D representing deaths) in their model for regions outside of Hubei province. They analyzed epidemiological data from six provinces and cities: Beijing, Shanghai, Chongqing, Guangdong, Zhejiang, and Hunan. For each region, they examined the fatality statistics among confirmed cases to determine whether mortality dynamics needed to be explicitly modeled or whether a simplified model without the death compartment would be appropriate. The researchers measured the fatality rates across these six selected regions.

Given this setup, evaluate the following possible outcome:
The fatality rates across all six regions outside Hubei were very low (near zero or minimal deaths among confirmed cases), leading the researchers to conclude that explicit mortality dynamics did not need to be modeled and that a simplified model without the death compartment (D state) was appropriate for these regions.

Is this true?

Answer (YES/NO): YES